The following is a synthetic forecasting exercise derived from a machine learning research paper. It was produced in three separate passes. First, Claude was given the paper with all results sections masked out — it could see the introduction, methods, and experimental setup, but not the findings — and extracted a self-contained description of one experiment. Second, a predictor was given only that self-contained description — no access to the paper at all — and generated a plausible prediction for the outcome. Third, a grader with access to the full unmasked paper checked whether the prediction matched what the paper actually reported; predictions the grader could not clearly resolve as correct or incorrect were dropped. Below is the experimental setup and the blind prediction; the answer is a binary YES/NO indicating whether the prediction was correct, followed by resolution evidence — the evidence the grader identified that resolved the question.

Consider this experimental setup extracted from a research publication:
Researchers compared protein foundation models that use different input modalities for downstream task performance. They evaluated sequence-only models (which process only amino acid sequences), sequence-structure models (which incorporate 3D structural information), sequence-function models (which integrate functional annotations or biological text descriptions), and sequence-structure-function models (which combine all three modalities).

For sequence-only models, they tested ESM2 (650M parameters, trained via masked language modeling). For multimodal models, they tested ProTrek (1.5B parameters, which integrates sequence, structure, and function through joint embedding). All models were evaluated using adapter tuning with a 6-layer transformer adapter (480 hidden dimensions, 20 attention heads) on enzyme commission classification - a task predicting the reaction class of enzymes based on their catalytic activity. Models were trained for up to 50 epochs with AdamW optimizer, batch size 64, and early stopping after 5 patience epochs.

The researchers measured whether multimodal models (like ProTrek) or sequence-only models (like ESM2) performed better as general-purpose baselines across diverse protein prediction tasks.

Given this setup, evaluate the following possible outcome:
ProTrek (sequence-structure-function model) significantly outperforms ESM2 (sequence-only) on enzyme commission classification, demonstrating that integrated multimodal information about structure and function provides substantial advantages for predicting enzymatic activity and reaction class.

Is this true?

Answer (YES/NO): NO